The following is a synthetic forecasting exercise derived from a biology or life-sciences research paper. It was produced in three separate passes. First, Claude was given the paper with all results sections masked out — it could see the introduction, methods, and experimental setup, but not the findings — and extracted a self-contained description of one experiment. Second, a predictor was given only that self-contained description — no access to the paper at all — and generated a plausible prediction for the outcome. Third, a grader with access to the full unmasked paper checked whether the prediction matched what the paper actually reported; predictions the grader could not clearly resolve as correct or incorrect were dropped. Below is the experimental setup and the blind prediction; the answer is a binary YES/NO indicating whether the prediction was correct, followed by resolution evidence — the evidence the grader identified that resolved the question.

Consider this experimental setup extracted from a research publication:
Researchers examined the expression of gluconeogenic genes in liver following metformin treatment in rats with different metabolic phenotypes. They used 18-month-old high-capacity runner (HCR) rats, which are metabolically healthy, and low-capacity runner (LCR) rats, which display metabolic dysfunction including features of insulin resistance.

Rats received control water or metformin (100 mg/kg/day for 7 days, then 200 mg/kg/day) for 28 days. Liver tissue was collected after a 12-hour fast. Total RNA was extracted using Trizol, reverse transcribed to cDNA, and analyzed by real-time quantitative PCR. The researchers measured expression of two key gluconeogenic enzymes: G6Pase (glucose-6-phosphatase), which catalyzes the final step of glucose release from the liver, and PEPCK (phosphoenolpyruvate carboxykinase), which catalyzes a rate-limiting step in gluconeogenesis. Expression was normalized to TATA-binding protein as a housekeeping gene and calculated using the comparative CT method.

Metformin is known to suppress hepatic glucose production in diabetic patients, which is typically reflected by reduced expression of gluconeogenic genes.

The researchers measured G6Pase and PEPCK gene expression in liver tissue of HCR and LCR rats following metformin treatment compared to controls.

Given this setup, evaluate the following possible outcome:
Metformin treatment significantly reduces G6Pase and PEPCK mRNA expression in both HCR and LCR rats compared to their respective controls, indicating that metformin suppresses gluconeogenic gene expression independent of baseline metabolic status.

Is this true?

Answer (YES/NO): NO